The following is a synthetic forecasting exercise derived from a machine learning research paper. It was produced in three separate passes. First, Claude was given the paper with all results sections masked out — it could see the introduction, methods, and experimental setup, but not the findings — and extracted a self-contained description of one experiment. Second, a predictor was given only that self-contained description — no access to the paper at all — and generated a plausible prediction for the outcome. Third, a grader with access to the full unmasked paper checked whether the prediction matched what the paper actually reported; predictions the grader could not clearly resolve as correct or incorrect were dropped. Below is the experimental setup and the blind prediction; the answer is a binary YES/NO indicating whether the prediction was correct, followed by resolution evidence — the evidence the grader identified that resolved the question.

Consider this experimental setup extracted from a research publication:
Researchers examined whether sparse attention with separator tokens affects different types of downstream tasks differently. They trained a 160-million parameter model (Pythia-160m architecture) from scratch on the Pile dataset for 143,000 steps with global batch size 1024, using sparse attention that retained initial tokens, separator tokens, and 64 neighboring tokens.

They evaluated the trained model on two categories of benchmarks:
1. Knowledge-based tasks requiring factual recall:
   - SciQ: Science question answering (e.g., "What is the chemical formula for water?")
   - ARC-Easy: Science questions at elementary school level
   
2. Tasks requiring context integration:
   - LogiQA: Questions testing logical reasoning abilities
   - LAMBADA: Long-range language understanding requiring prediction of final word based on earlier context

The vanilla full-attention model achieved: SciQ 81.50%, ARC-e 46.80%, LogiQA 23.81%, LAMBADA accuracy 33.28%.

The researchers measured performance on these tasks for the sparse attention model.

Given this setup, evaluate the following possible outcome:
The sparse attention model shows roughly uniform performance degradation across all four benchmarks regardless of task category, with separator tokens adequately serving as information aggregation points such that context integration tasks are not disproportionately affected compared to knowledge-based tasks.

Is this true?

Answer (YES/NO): NO